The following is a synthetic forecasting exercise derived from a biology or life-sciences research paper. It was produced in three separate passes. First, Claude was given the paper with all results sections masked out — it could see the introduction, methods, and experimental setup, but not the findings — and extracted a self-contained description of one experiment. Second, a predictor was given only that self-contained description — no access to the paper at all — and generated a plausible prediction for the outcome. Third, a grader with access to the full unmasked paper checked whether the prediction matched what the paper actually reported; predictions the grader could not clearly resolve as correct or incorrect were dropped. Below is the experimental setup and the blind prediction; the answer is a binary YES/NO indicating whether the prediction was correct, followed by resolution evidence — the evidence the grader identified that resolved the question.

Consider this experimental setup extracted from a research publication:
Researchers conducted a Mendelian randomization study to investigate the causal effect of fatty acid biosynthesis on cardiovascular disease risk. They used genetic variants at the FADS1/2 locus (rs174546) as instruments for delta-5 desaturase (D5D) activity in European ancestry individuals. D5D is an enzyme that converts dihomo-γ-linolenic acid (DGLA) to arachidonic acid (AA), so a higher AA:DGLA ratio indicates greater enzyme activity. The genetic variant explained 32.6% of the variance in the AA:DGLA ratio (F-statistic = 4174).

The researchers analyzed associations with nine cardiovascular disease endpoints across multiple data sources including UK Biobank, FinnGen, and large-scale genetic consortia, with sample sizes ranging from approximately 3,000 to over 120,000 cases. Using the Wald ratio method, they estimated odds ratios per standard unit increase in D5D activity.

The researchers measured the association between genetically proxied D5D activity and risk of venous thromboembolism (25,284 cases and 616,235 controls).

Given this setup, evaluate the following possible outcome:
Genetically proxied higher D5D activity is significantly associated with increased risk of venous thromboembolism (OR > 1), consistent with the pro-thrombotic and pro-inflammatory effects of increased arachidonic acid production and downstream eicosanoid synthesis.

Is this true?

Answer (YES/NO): YES